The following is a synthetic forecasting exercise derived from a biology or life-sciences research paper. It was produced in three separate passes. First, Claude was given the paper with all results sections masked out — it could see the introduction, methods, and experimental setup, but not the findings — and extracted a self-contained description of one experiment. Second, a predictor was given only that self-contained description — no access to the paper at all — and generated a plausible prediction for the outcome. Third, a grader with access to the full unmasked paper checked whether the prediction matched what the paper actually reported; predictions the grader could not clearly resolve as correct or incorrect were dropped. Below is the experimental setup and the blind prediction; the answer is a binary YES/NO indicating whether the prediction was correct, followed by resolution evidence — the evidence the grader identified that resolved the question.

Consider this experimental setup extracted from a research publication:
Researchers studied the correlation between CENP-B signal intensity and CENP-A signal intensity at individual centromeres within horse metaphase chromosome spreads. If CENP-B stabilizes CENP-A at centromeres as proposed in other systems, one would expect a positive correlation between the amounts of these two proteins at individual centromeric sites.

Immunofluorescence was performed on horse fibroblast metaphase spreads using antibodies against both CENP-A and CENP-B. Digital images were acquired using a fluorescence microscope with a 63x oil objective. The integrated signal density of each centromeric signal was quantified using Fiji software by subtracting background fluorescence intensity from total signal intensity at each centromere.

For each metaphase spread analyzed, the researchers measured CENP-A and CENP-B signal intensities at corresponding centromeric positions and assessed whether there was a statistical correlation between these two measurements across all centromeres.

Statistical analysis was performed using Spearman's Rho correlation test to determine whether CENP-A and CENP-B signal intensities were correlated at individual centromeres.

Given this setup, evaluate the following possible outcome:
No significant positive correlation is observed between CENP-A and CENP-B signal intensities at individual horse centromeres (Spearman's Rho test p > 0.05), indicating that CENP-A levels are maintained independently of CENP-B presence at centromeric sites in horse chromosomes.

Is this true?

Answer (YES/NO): YES